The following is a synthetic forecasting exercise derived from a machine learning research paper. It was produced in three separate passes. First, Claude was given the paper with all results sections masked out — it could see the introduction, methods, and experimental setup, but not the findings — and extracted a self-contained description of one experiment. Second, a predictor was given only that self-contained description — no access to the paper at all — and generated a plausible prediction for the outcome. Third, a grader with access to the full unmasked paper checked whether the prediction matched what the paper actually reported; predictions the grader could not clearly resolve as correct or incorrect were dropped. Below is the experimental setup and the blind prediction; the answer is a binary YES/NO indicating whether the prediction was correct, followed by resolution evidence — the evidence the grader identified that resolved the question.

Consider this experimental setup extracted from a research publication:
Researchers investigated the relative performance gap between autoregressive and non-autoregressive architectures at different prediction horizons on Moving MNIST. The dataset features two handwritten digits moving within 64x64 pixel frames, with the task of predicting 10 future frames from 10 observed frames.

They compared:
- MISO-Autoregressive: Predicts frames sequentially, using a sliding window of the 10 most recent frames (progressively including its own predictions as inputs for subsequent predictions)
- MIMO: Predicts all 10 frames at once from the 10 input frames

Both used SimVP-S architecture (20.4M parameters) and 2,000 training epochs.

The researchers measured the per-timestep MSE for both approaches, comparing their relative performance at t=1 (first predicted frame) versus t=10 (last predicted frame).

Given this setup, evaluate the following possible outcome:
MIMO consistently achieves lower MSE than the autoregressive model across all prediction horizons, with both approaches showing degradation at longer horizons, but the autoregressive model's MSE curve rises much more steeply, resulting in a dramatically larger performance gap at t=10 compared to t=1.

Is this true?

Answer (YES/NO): NO